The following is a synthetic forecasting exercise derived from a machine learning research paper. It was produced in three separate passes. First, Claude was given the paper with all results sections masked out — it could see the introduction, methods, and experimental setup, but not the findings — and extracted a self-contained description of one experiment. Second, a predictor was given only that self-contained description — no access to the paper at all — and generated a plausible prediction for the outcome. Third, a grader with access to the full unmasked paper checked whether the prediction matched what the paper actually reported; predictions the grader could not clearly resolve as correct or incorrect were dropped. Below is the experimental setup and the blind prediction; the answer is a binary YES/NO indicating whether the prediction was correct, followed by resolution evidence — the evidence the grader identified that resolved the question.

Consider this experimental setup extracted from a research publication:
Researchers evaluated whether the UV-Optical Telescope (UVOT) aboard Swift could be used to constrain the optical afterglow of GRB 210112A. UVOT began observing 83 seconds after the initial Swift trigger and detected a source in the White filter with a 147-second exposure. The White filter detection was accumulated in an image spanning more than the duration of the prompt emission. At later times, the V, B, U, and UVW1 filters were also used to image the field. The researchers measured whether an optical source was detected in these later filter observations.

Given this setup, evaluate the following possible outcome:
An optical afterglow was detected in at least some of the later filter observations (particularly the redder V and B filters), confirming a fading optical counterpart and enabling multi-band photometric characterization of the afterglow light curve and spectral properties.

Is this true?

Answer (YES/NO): NO